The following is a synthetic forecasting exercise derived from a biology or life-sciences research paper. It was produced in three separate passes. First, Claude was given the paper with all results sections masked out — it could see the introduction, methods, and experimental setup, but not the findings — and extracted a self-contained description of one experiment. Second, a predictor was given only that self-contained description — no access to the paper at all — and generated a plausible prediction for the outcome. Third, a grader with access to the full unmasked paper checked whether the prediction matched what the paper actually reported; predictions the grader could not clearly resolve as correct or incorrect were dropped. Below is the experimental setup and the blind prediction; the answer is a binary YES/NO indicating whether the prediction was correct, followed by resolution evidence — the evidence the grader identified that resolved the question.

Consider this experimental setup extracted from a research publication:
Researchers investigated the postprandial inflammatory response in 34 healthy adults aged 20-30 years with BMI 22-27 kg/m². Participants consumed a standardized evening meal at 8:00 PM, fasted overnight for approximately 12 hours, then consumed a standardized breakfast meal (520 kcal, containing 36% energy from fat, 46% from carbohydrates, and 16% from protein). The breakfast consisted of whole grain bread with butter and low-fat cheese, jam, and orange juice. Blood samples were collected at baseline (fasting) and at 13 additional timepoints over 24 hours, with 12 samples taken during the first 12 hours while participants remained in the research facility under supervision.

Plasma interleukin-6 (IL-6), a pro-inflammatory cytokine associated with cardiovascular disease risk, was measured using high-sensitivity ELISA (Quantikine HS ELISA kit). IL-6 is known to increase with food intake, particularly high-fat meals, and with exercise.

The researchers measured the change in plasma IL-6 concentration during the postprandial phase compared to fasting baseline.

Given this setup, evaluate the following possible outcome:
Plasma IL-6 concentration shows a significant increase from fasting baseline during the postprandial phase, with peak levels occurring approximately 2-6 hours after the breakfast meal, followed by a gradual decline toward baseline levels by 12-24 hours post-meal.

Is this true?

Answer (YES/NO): NO